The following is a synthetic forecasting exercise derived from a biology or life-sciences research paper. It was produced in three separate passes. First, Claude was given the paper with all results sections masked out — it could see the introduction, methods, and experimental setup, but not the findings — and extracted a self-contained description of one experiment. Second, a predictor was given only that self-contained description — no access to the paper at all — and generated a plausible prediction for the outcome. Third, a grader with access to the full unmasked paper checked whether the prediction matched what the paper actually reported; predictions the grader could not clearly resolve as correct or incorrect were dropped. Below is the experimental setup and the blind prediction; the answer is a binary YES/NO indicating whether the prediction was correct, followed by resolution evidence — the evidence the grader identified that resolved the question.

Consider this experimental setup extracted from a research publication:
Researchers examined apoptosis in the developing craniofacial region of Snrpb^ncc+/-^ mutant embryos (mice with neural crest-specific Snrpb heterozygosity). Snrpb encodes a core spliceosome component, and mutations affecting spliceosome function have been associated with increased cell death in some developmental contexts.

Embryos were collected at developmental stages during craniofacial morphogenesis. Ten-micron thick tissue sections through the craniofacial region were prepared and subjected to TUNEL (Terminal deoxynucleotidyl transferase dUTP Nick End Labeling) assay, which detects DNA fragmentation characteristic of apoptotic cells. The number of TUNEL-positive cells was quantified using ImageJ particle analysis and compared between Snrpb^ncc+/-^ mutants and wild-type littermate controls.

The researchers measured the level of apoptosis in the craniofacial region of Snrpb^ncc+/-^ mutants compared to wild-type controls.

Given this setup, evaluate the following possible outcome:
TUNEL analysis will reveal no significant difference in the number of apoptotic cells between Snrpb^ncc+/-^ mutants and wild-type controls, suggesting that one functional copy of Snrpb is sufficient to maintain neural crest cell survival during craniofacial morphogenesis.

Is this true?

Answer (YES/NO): NO